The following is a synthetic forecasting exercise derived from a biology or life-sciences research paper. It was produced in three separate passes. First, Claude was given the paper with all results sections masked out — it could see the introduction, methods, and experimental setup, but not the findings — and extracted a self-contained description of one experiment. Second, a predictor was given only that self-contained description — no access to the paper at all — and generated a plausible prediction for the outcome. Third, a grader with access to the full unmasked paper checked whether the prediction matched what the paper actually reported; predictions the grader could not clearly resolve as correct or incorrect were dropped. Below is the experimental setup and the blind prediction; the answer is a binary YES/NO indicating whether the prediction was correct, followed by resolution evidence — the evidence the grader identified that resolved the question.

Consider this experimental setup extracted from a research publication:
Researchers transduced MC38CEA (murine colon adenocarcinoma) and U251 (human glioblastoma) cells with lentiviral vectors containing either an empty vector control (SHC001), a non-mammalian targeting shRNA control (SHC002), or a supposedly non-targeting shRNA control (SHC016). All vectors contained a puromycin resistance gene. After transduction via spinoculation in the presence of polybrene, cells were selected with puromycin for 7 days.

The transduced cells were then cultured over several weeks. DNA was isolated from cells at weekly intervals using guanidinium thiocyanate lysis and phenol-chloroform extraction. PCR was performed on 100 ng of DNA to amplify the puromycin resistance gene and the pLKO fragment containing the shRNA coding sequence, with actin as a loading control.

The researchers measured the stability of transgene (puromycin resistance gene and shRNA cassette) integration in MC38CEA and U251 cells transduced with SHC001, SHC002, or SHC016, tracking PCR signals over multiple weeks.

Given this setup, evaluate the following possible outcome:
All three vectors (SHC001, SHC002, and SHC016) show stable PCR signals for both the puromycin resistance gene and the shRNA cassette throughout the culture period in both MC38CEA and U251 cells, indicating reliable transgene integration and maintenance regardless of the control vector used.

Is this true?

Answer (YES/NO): NO